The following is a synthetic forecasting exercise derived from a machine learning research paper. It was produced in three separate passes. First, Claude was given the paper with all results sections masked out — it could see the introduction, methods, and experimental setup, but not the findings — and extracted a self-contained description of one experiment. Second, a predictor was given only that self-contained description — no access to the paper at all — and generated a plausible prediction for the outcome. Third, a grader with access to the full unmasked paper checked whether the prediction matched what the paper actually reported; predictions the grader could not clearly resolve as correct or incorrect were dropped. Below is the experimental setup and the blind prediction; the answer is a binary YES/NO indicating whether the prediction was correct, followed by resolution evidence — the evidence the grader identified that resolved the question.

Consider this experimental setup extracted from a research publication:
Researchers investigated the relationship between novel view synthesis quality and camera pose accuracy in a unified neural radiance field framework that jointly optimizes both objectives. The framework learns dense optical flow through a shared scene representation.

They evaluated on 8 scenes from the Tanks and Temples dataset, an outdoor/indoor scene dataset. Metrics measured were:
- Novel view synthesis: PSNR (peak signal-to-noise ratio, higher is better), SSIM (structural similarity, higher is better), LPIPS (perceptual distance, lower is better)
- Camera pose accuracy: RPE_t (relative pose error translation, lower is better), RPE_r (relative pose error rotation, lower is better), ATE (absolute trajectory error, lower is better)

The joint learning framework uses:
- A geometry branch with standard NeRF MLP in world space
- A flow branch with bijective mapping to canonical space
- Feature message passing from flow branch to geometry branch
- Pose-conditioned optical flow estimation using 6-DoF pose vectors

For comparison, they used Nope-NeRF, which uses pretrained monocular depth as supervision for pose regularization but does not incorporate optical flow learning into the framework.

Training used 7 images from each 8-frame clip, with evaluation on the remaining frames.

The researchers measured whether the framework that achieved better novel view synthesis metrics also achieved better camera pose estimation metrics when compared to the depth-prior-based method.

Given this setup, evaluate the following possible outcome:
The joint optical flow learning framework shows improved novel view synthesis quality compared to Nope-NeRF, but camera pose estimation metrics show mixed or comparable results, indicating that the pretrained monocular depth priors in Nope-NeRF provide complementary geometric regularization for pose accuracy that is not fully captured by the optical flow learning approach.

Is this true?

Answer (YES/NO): NO